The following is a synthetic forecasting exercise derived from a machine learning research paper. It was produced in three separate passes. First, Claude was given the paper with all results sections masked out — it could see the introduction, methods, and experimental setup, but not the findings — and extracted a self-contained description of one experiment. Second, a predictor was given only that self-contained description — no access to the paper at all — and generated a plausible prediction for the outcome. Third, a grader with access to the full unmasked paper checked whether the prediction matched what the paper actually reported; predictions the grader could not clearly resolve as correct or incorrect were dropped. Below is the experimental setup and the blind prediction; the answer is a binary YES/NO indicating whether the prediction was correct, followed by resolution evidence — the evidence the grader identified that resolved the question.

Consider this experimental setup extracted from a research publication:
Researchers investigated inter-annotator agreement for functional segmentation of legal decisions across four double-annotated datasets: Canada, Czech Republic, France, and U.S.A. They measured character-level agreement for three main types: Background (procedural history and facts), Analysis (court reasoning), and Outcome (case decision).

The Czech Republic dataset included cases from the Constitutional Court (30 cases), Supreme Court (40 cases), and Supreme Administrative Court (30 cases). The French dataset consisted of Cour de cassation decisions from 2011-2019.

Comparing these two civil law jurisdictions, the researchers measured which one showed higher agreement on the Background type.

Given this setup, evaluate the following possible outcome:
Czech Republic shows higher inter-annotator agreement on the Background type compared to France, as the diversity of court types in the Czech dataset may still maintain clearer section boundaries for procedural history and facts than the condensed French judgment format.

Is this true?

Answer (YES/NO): YES